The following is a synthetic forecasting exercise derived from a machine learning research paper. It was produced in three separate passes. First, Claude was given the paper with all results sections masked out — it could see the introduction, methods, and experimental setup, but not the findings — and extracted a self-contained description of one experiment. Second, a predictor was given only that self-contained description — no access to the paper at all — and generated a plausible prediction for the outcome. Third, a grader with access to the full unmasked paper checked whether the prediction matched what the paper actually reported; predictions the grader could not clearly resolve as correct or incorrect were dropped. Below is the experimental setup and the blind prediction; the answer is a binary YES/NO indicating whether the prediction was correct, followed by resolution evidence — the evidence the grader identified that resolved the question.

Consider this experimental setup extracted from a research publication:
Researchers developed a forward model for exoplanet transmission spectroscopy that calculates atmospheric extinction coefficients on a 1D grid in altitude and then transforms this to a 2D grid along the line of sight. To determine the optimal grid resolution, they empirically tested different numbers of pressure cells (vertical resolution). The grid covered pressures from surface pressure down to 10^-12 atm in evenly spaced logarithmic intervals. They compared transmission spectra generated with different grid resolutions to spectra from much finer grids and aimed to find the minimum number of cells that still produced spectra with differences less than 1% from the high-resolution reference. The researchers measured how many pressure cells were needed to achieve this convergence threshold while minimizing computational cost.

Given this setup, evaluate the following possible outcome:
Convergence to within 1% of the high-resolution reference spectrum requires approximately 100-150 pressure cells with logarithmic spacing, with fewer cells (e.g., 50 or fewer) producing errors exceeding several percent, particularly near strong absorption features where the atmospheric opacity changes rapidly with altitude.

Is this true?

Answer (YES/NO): NO